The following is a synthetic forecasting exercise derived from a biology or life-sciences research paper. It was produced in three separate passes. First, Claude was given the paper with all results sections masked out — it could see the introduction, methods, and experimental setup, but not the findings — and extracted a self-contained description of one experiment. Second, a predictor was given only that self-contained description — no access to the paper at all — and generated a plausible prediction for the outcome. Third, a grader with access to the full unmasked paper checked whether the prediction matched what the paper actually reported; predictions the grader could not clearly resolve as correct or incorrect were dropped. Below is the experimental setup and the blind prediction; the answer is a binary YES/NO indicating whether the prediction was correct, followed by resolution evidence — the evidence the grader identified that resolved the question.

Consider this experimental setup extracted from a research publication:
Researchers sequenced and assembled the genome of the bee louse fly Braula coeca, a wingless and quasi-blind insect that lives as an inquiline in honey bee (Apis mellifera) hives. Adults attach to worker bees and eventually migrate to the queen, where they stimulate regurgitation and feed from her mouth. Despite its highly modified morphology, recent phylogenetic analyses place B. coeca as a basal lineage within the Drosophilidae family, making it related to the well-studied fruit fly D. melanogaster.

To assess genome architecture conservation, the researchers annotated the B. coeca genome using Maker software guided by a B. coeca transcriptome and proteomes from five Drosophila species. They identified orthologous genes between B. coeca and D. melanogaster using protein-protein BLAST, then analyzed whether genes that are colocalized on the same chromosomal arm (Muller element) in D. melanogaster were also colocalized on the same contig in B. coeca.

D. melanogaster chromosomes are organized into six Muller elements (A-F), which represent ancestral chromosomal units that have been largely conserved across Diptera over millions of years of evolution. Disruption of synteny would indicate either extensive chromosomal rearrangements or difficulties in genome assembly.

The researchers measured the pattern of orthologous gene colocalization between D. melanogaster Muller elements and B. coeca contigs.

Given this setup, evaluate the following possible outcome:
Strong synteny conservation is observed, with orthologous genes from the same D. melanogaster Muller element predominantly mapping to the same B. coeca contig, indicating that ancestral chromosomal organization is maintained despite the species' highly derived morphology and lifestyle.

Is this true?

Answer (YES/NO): YES